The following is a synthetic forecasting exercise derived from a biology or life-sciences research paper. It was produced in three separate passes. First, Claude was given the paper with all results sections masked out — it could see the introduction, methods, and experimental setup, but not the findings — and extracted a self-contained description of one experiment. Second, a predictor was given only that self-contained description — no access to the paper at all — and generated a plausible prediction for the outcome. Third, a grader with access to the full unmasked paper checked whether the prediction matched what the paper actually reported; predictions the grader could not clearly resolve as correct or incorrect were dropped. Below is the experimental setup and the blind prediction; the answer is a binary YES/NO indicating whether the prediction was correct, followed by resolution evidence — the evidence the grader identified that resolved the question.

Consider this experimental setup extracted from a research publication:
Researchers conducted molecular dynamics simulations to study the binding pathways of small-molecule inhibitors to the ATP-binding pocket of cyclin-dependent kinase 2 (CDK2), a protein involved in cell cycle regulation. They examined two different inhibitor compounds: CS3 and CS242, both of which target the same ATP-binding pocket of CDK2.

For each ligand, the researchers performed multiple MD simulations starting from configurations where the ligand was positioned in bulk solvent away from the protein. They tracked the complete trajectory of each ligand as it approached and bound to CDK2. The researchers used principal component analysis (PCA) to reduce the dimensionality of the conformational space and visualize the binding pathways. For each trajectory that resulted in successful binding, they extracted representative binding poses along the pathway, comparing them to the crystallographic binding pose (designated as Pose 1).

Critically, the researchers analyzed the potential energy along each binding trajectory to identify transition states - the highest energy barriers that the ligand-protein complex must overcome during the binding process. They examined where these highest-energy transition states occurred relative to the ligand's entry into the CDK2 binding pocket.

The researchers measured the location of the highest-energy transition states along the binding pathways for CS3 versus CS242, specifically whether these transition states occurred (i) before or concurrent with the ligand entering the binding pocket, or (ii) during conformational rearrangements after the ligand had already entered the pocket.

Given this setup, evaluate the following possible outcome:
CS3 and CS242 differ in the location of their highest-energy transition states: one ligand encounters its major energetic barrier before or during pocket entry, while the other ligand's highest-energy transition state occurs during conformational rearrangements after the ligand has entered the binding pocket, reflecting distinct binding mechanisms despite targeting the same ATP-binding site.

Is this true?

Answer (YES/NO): YES